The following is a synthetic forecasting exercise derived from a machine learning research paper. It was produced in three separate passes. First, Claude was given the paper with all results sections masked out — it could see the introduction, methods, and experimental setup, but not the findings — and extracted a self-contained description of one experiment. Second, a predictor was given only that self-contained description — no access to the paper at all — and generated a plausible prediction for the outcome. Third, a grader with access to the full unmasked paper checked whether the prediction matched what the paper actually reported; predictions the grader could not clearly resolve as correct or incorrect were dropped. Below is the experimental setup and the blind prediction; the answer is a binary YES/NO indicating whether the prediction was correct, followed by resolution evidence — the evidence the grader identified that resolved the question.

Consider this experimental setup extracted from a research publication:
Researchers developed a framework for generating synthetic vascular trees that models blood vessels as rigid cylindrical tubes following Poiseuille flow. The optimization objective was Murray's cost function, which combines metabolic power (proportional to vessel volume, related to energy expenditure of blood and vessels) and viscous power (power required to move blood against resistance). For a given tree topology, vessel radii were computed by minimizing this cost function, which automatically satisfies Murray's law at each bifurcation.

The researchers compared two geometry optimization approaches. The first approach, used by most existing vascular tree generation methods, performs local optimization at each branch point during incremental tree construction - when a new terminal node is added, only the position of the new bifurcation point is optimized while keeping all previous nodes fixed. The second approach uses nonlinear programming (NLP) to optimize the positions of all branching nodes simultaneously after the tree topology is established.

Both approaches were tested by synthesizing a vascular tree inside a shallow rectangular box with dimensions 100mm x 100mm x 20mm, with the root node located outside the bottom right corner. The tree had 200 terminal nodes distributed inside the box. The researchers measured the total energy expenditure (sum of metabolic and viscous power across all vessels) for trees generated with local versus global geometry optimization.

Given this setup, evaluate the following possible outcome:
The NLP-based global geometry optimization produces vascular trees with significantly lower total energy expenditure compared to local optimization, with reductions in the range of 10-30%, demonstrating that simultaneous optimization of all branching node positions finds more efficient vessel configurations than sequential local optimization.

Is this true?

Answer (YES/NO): NO